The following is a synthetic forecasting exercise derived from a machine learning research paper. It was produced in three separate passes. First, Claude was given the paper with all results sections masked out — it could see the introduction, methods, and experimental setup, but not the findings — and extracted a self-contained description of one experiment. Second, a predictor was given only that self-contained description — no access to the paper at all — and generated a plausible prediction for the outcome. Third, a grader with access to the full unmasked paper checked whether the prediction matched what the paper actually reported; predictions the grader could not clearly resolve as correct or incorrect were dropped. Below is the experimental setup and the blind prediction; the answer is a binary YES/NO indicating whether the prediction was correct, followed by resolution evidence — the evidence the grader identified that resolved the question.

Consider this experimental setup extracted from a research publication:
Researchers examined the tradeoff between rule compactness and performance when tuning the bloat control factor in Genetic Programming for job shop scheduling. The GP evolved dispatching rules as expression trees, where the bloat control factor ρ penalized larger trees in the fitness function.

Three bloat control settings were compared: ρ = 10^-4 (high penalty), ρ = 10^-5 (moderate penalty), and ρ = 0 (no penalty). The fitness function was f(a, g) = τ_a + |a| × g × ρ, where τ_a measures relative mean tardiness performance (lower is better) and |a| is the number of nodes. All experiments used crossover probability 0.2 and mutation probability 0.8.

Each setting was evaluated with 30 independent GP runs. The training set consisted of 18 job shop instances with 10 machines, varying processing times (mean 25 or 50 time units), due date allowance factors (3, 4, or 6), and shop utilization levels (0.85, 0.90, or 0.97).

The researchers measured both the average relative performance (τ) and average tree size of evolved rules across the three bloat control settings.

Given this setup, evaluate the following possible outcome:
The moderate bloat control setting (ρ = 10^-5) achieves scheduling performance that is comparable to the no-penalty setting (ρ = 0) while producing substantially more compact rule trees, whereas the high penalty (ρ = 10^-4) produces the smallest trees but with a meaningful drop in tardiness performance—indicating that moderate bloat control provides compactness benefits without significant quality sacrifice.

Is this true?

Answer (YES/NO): YES